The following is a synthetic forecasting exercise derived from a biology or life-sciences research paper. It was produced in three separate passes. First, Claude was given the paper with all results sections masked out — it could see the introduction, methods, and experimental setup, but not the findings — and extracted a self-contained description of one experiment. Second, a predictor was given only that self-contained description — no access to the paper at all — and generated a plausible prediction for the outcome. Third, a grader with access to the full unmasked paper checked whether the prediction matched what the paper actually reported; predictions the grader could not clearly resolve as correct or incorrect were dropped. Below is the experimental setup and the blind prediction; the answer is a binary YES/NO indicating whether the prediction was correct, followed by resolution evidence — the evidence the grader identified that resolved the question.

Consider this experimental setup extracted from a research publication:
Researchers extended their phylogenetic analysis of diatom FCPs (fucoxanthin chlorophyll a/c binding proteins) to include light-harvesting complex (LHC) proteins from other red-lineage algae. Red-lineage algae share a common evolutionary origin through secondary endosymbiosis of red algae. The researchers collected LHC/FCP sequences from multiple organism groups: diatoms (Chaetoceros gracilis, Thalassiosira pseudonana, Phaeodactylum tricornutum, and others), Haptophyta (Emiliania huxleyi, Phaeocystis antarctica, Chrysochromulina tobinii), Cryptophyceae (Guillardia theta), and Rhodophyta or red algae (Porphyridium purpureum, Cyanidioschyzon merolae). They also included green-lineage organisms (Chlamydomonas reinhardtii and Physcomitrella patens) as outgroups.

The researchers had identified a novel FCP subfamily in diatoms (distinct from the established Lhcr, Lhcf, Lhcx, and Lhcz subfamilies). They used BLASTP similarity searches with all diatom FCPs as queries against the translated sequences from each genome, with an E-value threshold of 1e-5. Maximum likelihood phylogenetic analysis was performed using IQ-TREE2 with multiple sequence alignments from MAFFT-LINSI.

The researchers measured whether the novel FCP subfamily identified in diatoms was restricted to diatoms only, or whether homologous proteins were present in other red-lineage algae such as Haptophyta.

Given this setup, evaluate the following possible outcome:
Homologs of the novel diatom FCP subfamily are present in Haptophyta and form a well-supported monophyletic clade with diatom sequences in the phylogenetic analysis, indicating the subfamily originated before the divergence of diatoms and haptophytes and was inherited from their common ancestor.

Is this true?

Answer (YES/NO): NO